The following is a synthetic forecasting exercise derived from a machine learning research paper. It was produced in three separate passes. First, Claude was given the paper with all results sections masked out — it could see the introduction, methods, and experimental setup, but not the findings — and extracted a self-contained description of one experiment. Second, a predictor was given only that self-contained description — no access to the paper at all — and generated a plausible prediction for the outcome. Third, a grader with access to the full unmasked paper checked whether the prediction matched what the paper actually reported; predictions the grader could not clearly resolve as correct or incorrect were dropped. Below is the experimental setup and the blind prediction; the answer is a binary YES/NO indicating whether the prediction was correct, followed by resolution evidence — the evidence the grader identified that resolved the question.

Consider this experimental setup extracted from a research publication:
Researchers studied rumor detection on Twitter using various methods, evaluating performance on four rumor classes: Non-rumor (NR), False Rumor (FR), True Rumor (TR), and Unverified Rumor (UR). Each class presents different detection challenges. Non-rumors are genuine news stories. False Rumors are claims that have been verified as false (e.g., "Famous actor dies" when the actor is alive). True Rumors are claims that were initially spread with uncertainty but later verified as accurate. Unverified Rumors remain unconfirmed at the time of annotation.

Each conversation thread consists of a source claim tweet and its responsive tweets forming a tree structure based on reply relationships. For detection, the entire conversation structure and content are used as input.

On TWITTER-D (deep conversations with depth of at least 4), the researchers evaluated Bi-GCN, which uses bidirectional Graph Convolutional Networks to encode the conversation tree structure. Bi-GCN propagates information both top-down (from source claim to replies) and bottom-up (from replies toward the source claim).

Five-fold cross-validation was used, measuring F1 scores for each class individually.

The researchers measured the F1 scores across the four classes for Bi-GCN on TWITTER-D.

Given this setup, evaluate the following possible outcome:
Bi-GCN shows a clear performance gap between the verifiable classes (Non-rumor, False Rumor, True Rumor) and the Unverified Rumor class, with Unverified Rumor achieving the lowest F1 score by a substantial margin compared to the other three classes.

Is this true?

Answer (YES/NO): NO